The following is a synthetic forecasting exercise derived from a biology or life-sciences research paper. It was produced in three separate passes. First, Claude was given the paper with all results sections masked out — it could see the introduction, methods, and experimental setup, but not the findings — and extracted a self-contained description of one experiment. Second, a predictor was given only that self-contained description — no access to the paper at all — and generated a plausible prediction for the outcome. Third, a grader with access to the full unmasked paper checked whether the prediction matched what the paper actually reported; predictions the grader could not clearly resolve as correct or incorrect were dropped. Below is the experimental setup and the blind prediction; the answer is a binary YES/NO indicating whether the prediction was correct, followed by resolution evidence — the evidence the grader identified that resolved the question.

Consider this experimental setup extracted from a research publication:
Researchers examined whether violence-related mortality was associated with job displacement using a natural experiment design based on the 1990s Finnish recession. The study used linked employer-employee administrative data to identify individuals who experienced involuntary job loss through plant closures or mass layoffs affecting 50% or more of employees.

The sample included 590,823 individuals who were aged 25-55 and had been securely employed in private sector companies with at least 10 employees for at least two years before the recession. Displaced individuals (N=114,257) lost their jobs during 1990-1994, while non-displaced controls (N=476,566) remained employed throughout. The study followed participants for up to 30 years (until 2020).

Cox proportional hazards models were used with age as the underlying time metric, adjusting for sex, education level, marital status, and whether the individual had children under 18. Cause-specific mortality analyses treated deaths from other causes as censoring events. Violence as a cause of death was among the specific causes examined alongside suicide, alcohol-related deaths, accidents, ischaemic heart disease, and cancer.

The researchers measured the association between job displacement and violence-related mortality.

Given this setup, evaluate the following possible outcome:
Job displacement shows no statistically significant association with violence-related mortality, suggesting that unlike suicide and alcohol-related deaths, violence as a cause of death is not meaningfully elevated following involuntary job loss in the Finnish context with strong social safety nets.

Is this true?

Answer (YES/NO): NO